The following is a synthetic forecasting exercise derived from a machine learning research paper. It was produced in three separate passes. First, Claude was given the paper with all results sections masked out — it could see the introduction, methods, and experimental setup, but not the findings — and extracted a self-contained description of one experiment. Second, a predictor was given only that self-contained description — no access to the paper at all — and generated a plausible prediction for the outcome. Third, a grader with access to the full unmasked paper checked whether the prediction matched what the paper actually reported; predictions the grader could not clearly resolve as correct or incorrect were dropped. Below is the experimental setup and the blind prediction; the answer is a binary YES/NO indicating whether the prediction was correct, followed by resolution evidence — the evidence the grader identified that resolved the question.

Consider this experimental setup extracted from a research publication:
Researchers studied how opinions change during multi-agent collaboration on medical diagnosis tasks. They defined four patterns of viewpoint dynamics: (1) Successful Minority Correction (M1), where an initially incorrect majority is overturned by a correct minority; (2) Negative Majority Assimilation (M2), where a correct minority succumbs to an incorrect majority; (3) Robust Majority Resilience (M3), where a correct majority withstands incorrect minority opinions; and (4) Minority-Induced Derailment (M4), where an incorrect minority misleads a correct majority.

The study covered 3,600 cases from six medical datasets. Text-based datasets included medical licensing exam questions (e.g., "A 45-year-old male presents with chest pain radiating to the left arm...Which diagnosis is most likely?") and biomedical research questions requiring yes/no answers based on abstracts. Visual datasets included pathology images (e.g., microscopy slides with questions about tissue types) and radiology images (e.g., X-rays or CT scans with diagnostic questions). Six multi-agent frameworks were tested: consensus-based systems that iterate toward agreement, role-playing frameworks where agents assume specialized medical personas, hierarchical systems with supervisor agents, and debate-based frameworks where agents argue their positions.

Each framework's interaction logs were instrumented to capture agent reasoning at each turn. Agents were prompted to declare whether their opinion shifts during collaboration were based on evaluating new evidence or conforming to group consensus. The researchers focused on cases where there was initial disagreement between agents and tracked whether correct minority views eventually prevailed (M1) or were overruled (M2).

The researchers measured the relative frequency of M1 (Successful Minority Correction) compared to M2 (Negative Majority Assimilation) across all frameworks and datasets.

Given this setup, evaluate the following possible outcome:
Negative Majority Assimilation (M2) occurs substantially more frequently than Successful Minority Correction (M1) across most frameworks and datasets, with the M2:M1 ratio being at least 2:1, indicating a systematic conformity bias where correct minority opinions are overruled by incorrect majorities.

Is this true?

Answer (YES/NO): YES